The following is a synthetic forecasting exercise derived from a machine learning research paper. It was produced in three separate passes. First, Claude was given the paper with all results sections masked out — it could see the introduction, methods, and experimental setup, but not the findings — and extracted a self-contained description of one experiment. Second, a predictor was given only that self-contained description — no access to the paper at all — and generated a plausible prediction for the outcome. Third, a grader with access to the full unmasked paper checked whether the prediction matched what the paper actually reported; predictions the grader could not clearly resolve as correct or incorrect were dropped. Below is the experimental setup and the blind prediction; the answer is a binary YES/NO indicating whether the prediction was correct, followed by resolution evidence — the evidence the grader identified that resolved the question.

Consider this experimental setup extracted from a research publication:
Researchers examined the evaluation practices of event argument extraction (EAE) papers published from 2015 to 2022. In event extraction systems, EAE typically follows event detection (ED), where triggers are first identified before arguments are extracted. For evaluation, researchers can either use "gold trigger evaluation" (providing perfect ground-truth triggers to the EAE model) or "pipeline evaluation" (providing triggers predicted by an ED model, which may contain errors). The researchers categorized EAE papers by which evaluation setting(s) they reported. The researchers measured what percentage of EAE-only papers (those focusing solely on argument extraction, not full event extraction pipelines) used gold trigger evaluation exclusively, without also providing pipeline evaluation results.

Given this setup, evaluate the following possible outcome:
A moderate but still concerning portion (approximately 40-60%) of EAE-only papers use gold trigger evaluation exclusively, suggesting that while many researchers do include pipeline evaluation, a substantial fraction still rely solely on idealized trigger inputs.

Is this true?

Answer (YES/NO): NO